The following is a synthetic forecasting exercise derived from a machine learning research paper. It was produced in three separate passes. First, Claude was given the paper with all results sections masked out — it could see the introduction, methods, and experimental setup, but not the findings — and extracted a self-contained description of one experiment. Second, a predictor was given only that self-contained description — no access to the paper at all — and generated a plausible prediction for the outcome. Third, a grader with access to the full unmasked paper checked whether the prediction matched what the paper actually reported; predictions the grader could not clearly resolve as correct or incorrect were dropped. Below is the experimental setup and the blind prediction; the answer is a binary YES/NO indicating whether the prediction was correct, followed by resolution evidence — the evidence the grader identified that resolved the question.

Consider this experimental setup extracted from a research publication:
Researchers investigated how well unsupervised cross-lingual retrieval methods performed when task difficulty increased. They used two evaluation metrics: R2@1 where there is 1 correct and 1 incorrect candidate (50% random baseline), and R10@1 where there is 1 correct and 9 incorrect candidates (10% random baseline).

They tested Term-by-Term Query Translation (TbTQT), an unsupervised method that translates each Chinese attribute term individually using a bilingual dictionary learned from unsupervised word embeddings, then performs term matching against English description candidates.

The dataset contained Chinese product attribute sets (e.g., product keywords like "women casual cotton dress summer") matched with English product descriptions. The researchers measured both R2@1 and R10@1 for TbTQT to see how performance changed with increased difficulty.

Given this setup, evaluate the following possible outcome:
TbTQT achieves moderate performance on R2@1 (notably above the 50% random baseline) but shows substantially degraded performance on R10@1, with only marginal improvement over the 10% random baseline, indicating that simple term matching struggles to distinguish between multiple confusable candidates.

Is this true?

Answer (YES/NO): NO